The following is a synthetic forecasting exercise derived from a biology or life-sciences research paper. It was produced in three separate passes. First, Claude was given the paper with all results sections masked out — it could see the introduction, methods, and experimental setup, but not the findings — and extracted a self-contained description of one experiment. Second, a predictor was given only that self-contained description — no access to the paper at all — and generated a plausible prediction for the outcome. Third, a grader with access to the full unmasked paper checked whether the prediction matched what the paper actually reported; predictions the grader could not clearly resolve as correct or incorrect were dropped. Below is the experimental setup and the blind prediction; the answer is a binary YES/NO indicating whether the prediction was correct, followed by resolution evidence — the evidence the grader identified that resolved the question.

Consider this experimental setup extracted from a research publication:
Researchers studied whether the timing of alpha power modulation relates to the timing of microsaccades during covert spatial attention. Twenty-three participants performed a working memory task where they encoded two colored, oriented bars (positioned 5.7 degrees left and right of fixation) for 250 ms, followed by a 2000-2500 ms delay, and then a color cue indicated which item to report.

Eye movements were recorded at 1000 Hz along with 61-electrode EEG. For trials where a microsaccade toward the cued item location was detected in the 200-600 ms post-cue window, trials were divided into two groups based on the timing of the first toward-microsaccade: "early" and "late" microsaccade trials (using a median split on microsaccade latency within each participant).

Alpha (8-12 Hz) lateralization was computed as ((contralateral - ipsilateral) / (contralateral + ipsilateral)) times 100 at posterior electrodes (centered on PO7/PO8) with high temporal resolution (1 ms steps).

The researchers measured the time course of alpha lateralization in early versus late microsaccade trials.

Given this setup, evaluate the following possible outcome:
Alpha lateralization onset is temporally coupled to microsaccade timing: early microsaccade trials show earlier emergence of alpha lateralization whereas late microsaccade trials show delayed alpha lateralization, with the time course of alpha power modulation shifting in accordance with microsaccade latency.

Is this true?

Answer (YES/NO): YES